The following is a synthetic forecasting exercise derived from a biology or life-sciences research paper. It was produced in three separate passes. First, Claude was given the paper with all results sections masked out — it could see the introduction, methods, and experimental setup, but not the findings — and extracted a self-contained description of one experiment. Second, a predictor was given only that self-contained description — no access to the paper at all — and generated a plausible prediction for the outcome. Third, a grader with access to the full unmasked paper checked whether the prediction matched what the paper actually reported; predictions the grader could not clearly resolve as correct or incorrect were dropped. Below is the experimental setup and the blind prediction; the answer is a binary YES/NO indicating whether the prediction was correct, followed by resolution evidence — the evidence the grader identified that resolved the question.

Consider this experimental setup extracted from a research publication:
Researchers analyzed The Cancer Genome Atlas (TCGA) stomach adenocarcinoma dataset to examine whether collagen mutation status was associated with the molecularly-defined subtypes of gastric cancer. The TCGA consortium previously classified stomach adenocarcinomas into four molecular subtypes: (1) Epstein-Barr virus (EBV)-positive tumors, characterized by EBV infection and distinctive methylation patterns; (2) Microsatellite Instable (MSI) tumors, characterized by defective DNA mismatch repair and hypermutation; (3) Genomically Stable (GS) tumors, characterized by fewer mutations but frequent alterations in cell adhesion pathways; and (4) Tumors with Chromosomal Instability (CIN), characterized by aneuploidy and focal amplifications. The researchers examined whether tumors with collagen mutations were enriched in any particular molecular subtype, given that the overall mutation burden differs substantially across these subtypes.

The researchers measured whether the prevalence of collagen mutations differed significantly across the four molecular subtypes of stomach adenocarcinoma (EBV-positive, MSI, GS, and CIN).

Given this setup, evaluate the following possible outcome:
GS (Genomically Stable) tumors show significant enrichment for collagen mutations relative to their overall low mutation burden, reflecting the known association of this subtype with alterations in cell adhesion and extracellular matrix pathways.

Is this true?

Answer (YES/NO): NO